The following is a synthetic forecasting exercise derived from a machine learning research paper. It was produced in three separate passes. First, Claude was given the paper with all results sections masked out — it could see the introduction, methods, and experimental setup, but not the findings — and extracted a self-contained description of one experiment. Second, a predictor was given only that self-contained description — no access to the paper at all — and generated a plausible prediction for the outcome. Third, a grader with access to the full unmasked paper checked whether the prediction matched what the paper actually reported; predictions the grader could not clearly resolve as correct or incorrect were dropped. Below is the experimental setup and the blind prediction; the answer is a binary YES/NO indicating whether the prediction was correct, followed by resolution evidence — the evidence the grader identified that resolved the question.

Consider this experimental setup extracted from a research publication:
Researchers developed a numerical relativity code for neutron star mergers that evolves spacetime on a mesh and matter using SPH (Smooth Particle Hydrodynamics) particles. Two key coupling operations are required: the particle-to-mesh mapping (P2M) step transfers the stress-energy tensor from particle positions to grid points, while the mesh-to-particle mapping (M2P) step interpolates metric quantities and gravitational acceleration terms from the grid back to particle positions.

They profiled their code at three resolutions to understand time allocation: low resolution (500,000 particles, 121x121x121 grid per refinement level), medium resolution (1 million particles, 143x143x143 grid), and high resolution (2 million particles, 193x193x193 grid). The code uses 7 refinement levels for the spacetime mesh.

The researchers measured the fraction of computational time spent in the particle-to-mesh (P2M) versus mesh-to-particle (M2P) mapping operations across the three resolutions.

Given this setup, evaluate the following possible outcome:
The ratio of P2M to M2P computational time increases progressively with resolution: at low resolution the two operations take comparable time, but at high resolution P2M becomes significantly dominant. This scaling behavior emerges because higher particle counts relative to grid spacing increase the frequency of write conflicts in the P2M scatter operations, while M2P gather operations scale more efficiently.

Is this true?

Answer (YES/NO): NO